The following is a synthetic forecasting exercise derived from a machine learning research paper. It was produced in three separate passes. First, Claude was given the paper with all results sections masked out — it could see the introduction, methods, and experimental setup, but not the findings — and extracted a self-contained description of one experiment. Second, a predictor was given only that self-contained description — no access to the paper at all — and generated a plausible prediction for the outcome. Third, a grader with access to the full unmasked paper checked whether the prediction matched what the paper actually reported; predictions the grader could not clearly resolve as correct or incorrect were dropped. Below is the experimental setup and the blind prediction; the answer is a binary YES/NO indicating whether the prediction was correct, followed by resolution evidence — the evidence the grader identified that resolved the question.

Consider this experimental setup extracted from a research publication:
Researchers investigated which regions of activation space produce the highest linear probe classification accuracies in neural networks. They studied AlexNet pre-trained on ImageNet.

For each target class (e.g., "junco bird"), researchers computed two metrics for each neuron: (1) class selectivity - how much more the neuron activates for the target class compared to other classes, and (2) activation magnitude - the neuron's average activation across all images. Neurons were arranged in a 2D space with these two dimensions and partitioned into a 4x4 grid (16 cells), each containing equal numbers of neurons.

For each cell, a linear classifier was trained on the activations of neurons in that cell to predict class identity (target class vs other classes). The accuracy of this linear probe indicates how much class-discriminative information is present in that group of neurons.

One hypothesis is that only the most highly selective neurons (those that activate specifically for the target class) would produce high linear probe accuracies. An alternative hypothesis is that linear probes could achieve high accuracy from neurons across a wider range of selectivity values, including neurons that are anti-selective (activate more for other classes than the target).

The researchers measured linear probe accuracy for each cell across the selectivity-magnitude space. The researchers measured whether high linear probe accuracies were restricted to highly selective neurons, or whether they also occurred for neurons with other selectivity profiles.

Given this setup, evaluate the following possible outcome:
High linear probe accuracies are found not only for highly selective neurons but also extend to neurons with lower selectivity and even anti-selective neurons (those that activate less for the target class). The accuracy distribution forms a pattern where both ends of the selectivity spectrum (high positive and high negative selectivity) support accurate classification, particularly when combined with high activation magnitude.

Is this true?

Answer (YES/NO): NO